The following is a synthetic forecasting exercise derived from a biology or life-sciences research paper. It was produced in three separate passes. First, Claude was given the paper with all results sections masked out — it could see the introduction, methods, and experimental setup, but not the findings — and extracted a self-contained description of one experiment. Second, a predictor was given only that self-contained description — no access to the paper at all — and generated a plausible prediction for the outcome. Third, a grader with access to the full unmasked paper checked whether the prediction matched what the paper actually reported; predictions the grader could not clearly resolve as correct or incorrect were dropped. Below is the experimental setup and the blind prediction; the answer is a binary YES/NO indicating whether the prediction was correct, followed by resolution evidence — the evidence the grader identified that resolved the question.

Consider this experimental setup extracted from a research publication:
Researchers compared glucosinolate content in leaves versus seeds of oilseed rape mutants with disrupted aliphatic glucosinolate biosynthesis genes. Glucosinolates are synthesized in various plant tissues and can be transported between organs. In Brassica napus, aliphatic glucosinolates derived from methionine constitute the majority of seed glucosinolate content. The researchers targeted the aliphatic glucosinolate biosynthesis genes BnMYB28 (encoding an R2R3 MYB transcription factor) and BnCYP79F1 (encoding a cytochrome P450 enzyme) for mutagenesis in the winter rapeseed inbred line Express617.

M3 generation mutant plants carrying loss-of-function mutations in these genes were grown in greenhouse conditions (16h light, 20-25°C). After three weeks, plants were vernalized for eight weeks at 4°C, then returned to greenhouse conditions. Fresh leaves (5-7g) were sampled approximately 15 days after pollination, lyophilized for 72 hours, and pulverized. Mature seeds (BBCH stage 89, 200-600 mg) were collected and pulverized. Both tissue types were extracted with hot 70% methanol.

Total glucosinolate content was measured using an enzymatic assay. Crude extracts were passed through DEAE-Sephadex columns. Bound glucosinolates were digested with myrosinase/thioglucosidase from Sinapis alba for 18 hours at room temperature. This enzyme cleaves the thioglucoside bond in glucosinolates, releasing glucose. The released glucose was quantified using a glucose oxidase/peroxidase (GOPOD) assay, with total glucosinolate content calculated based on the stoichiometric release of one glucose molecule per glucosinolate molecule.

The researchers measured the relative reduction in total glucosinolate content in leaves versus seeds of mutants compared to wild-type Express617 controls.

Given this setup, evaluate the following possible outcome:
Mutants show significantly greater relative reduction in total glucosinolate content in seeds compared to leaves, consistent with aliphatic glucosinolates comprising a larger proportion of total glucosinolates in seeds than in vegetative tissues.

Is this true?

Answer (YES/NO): YES